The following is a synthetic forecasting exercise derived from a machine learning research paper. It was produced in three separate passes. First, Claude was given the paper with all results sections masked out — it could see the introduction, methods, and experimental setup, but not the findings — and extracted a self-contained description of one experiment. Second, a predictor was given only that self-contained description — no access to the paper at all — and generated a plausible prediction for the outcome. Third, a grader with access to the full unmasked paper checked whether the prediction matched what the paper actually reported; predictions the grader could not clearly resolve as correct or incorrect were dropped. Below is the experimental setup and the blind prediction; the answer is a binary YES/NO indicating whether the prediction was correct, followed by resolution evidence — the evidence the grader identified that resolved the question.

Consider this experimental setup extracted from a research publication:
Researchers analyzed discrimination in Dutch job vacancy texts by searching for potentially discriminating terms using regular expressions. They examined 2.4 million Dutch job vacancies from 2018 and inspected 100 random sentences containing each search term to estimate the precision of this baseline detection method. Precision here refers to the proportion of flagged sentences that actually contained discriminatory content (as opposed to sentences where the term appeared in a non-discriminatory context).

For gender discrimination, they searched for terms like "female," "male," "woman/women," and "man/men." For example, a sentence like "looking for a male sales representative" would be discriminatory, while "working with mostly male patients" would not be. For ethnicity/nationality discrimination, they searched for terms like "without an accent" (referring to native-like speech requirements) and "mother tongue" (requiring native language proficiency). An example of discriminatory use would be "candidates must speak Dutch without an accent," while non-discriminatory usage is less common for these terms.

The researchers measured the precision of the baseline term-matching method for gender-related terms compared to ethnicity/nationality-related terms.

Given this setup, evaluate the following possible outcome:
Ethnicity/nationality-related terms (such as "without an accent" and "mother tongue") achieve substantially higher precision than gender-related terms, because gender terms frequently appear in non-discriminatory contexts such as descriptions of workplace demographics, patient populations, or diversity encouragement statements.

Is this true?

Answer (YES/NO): YES